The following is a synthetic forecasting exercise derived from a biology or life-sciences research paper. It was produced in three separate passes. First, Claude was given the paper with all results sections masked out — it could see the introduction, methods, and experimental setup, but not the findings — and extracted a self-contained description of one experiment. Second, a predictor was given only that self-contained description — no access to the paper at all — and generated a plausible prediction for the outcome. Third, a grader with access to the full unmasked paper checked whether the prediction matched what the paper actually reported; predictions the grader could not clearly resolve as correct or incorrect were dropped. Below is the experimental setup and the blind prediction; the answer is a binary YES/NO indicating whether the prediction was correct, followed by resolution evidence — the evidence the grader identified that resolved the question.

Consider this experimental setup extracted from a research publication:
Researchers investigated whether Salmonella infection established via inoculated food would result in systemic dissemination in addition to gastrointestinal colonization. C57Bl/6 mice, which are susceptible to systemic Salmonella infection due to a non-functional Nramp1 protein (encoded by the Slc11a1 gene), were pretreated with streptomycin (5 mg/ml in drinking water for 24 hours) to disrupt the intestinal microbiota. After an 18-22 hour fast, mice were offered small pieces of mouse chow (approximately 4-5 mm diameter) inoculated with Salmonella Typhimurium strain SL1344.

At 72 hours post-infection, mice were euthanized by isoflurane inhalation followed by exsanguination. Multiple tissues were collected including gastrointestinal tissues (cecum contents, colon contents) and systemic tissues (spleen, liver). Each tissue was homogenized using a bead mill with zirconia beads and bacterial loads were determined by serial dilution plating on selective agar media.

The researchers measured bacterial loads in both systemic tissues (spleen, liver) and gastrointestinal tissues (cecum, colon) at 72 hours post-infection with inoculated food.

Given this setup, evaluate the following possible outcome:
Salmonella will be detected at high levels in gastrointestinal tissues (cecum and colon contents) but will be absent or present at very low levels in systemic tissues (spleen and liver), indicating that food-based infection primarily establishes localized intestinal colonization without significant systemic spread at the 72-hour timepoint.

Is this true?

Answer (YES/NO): NO